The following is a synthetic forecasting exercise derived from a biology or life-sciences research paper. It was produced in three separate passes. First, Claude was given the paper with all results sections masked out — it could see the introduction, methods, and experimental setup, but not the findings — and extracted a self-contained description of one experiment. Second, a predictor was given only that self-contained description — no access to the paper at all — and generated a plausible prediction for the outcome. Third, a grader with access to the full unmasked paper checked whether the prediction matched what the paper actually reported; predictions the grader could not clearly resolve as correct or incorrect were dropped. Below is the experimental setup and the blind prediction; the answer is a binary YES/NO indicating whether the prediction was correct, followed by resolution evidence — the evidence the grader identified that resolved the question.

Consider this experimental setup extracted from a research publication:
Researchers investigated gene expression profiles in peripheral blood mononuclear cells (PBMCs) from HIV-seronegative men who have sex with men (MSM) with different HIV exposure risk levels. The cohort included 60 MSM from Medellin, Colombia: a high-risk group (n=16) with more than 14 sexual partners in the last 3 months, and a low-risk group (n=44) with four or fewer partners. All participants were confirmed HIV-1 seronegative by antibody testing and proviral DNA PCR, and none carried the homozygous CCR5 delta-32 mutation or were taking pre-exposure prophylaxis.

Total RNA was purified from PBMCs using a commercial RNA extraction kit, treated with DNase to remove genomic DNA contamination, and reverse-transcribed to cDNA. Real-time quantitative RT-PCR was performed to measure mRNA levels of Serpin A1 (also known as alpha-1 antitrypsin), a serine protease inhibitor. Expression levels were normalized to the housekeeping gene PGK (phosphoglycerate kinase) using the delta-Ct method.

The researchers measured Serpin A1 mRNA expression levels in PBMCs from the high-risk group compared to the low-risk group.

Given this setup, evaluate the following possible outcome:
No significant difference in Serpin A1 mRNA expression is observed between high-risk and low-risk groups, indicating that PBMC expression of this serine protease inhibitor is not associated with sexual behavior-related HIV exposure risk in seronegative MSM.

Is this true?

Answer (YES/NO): NO